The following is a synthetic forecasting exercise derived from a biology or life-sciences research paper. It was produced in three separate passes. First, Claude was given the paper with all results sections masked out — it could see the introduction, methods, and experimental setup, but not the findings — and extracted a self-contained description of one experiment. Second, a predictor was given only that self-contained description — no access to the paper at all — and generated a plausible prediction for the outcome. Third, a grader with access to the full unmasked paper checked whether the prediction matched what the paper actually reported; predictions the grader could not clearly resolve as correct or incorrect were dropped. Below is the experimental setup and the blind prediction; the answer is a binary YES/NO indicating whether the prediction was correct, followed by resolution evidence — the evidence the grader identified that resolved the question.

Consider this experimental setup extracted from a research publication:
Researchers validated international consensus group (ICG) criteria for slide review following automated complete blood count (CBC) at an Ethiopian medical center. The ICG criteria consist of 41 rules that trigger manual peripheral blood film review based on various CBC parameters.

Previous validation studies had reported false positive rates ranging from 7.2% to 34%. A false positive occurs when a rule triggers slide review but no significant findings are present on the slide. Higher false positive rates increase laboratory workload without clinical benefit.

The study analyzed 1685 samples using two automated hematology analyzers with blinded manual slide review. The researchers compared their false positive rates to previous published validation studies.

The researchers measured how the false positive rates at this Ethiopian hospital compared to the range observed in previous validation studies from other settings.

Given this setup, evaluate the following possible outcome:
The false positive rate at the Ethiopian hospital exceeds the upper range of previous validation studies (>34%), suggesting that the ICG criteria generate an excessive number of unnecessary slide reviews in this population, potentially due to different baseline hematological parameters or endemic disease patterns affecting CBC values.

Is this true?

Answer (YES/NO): NO